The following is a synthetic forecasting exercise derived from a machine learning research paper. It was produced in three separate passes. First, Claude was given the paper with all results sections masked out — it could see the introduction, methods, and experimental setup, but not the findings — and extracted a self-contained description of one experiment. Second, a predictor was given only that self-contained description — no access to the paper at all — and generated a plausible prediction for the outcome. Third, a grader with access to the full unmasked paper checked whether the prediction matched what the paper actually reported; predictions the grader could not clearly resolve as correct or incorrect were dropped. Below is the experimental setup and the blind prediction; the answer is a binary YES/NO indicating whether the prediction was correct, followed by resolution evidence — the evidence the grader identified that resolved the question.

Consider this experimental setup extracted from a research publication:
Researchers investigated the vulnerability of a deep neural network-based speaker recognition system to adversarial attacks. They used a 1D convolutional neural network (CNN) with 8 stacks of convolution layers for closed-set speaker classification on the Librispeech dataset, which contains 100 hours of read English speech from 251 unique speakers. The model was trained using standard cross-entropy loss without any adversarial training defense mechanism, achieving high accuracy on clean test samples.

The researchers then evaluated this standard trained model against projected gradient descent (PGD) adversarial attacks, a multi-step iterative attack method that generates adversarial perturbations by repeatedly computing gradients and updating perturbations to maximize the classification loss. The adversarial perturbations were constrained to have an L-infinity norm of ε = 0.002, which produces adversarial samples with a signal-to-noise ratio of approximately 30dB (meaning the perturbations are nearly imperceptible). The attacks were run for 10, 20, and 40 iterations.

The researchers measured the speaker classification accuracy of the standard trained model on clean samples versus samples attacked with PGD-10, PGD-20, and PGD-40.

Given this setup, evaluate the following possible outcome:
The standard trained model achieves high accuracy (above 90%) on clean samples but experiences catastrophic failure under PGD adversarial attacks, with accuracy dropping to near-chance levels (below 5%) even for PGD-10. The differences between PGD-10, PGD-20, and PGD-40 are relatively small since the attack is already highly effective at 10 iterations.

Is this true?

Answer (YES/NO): YES